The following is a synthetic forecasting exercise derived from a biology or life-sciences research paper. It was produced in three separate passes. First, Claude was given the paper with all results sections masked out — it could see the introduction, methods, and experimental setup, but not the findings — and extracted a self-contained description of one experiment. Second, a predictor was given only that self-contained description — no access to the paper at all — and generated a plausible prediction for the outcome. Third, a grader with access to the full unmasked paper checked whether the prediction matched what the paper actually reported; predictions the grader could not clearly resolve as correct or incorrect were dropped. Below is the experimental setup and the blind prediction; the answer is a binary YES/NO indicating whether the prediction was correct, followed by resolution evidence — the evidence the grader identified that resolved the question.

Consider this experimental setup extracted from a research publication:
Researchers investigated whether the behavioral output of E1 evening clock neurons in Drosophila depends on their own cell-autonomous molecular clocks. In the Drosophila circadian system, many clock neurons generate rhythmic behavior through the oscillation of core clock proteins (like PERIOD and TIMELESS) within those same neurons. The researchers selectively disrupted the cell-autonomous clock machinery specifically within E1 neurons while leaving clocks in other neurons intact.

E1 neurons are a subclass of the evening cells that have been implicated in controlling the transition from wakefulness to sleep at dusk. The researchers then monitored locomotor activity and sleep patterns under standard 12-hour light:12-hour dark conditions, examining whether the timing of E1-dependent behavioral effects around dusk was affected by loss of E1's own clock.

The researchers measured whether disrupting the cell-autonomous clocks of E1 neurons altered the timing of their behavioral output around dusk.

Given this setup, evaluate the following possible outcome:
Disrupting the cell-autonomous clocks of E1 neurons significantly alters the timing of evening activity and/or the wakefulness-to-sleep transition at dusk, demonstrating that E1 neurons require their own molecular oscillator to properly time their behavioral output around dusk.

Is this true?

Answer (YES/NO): NO